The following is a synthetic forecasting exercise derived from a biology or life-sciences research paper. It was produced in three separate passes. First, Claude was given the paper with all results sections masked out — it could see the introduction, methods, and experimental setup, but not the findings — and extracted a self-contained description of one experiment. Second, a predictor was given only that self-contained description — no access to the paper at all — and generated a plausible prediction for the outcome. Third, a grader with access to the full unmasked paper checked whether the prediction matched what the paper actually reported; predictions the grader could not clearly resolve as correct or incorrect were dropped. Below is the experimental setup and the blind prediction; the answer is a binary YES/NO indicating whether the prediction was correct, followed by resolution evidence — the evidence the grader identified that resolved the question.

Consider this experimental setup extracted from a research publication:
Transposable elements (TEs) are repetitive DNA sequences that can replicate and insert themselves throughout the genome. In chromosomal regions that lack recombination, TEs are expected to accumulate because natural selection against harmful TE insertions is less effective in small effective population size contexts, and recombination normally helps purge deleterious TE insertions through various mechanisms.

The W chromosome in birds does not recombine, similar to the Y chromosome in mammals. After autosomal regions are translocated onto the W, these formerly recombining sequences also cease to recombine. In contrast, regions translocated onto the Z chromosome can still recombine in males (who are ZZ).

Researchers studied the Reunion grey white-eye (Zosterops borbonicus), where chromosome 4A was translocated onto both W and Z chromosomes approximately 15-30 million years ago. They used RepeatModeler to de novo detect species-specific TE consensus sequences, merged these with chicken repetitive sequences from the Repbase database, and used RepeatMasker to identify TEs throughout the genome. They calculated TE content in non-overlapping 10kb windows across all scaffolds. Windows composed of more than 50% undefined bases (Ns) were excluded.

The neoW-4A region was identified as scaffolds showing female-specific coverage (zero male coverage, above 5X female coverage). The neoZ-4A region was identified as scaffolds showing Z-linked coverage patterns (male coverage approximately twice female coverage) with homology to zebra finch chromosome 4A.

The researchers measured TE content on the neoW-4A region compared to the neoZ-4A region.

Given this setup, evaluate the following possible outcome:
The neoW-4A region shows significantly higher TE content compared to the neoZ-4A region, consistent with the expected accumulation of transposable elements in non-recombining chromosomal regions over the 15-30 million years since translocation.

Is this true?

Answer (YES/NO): YES